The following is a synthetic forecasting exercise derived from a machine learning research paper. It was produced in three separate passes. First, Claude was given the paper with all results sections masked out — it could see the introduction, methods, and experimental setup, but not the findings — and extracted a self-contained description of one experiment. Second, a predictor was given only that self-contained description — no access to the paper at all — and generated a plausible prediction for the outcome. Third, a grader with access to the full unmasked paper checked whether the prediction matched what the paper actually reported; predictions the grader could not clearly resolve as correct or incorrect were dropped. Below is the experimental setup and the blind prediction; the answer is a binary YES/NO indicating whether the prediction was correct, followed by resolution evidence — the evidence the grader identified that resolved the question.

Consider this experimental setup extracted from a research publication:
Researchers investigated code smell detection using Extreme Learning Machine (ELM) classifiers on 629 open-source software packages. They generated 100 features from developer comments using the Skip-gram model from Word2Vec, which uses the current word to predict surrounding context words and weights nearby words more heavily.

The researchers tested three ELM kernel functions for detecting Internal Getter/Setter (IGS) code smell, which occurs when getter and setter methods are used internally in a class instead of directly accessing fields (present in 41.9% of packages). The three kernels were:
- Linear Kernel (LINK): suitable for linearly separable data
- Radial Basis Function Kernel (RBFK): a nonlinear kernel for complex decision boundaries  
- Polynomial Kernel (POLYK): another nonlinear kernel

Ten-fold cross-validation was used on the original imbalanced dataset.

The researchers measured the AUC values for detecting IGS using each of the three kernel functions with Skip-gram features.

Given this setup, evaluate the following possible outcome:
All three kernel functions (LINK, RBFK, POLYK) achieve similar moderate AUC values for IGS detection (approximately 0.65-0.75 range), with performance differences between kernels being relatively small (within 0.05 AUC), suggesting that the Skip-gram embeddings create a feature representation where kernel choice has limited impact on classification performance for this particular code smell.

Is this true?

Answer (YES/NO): NO